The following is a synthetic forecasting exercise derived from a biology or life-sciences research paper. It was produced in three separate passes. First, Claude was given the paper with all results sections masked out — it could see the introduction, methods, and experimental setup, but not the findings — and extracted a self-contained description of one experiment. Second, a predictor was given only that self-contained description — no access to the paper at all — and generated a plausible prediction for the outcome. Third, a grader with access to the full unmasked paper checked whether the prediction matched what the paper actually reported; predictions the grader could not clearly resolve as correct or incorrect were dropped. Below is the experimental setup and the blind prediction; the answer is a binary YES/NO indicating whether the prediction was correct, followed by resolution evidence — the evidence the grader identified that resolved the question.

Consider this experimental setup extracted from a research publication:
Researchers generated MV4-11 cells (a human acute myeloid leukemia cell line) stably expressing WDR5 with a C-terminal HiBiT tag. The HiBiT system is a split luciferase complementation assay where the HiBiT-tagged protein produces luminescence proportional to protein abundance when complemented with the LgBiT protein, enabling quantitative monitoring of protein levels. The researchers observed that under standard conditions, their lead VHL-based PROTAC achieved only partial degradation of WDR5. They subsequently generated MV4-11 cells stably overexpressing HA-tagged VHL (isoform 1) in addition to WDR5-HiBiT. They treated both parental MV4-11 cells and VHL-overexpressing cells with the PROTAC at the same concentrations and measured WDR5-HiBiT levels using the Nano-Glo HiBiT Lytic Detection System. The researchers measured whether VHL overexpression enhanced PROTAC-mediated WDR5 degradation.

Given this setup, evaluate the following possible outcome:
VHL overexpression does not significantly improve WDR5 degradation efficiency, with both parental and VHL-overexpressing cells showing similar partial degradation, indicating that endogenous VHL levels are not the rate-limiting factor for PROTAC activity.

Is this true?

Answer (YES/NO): NO